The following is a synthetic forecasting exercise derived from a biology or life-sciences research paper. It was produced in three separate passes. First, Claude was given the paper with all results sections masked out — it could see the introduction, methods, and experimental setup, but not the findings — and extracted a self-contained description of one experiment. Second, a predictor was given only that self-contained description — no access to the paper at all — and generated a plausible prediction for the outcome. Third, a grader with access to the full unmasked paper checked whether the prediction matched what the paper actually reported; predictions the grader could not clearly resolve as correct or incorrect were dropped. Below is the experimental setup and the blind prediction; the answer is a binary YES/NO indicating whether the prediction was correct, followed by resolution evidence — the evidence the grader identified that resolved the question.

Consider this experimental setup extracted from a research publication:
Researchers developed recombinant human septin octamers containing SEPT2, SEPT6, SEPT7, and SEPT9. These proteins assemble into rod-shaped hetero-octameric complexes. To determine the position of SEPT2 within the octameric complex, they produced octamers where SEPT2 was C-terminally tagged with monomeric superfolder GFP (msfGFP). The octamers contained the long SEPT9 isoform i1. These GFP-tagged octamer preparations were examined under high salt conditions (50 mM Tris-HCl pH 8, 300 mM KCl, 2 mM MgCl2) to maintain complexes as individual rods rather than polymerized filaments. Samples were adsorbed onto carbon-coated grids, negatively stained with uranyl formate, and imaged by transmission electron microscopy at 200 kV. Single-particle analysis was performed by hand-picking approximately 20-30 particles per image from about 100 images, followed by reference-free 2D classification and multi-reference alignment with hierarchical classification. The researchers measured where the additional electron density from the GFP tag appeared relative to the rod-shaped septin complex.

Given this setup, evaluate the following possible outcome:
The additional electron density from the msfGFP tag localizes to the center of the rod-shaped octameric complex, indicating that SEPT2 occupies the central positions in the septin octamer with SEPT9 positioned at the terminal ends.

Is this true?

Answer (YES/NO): NO